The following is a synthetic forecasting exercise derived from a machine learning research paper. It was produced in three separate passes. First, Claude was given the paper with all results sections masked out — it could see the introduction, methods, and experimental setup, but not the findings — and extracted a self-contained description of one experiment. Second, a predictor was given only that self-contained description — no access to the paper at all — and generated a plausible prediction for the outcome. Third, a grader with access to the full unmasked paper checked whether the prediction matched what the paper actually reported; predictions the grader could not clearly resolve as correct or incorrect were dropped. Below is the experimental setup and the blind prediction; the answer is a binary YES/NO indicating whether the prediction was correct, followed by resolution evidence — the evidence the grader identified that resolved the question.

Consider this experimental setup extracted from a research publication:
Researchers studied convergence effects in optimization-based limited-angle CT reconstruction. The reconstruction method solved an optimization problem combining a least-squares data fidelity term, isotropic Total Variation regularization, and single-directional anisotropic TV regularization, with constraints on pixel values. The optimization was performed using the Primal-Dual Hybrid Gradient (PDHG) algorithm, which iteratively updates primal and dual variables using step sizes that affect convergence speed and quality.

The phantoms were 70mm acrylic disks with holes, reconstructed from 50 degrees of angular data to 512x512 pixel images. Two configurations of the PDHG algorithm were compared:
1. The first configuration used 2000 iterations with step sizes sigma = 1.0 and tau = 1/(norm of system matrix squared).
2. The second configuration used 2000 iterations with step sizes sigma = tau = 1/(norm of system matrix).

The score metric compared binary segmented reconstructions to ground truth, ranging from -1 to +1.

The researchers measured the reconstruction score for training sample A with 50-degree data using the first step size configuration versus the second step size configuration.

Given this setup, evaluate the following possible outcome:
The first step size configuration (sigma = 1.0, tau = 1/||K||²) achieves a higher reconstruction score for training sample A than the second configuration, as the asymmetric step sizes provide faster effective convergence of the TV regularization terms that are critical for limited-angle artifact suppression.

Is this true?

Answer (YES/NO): NO